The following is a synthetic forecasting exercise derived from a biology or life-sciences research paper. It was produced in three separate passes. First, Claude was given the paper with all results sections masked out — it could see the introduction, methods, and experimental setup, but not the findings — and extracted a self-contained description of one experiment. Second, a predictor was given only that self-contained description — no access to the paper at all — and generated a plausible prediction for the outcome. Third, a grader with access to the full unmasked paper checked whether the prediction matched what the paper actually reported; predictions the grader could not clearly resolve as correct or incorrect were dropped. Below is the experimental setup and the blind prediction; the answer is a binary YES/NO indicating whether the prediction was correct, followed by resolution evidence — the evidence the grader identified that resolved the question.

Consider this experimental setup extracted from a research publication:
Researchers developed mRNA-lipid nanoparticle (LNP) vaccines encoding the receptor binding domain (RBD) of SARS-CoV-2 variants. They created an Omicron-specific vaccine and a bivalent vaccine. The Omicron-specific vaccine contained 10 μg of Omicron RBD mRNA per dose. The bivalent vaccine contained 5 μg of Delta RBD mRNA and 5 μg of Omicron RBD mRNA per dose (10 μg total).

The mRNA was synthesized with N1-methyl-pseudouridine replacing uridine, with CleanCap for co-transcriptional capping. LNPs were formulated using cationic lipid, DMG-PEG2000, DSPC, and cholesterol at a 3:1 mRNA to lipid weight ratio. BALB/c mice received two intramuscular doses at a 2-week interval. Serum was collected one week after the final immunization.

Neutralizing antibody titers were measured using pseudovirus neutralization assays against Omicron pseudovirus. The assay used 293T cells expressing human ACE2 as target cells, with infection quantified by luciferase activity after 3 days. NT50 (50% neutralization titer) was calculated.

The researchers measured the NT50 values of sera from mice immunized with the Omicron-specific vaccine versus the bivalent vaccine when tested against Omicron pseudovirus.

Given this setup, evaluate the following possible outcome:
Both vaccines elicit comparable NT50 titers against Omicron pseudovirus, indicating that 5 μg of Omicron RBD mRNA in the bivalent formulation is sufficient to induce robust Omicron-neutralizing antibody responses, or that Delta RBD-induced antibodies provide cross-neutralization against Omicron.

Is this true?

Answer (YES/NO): NO